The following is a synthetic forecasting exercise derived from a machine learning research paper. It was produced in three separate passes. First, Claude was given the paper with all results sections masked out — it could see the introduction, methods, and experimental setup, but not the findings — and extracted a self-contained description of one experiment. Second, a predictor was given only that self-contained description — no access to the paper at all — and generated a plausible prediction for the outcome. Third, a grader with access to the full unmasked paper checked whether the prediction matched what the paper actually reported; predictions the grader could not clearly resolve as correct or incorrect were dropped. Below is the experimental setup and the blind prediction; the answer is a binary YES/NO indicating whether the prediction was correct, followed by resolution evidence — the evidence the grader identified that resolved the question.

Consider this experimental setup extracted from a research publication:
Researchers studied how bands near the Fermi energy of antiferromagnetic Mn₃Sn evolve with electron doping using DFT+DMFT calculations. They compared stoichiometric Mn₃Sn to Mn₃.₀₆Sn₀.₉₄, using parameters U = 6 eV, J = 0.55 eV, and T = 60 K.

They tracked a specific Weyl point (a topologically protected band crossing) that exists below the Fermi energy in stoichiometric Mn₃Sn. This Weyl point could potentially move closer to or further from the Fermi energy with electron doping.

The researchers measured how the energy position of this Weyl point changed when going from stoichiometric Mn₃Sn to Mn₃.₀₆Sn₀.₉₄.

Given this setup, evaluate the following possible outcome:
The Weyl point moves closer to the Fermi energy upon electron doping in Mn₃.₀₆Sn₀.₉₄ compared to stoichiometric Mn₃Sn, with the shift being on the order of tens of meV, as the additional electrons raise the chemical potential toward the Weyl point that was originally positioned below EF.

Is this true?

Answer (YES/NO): NO